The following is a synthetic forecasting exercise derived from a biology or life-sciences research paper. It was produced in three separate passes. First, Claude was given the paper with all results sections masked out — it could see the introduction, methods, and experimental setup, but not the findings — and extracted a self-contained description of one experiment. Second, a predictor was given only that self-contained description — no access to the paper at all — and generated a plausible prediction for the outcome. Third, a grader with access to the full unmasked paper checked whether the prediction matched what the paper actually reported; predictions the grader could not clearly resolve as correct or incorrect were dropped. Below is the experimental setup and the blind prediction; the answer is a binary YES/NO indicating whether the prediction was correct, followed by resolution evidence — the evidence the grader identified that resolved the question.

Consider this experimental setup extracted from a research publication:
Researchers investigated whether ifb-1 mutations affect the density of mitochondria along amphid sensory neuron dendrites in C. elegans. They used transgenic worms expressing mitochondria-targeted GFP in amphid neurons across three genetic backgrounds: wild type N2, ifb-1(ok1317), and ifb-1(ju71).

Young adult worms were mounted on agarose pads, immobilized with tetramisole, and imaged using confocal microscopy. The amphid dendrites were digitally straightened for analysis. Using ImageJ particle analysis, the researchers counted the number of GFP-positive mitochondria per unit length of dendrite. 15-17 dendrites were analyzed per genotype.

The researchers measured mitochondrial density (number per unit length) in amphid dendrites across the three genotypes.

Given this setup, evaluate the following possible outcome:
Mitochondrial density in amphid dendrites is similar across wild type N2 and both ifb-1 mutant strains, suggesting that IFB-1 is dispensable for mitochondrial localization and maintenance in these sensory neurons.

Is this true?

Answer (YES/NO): NO